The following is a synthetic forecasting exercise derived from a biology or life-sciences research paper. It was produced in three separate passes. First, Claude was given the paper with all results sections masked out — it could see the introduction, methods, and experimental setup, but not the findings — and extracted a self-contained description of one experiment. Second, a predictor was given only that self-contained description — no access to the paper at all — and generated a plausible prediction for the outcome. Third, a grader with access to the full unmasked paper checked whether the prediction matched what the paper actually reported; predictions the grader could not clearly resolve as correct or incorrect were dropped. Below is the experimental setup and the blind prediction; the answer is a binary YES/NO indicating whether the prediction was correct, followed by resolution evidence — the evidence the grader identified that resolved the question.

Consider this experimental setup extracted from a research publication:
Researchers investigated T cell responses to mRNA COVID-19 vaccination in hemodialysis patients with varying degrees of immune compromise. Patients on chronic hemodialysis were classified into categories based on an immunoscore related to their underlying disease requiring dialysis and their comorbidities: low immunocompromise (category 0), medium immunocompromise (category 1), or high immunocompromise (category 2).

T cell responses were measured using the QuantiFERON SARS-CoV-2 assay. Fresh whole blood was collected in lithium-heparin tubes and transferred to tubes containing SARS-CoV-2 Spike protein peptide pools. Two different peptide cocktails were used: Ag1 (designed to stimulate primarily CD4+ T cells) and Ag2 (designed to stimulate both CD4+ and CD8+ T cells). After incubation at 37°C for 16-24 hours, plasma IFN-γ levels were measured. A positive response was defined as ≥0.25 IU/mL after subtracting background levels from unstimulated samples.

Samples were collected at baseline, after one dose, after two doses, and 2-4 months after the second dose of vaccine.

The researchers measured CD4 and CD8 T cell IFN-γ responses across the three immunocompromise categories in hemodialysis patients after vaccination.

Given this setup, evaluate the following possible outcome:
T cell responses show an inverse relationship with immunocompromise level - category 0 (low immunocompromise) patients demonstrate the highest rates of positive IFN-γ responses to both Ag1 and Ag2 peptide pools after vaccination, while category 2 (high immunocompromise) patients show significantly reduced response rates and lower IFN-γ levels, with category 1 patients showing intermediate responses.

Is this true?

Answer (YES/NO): NO